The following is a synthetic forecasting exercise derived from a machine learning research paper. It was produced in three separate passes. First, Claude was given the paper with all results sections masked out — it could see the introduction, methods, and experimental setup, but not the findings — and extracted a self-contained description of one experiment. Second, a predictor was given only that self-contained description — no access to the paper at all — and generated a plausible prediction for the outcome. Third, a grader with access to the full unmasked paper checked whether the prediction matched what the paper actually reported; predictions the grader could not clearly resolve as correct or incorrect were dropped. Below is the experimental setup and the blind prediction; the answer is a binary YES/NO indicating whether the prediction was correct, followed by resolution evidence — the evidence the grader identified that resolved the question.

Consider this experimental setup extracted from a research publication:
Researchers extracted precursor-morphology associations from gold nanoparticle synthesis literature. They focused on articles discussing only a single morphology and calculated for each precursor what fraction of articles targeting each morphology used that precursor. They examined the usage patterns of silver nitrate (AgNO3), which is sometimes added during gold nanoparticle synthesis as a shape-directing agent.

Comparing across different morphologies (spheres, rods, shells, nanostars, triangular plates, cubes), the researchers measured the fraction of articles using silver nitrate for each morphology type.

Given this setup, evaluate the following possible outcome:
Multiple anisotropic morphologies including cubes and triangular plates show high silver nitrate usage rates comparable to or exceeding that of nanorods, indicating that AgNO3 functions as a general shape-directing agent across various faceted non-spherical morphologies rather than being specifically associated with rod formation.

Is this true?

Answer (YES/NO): NO